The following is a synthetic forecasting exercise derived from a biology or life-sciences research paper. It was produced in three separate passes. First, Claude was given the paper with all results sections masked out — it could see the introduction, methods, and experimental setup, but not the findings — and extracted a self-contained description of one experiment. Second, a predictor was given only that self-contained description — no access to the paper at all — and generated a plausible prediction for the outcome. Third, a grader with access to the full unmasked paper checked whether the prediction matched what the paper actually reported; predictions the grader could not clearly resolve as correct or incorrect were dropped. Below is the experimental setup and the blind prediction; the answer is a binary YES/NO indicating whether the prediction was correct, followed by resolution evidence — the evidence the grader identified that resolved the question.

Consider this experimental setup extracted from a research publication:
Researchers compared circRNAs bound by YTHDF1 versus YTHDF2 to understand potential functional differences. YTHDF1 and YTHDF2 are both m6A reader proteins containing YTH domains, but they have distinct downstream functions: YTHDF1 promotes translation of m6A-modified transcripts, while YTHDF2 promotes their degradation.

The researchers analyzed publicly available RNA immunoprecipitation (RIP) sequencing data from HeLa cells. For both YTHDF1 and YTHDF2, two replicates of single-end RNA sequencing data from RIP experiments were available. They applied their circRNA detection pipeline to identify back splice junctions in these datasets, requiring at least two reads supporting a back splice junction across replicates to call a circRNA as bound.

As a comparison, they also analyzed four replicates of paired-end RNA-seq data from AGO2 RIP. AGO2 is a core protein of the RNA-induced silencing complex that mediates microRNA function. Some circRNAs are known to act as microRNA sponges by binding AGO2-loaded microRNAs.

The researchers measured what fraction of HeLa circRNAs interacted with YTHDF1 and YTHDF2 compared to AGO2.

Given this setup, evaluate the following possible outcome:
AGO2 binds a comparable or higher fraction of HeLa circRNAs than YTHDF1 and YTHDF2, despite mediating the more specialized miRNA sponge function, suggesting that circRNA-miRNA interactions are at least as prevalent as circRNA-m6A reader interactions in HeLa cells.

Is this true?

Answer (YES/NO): NO